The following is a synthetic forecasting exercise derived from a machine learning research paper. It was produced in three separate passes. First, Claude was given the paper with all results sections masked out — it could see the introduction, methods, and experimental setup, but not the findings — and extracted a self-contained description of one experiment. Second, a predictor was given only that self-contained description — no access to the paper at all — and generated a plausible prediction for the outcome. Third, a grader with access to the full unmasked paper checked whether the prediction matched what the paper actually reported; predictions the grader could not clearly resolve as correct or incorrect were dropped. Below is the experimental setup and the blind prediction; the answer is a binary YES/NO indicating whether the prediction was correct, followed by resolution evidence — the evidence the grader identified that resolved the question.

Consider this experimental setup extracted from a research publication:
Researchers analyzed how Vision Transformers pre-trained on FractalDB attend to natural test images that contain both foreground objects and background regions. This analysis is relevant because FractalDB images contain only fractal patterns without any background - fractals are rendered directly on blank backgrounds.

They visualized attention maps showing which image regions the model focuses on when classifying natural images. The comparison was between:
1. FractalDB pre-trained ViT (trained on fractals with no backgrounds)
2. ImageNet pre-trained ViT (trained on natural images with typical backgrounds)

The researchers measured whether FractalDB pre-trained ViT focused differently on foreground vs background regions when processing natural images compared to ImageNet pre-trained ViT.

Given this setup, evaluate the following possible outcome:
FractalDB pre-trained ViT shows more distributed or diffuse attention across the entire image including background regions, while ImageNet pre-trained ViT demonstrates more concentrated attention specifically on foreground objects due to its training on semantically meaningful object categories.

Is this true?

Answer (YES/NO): NO